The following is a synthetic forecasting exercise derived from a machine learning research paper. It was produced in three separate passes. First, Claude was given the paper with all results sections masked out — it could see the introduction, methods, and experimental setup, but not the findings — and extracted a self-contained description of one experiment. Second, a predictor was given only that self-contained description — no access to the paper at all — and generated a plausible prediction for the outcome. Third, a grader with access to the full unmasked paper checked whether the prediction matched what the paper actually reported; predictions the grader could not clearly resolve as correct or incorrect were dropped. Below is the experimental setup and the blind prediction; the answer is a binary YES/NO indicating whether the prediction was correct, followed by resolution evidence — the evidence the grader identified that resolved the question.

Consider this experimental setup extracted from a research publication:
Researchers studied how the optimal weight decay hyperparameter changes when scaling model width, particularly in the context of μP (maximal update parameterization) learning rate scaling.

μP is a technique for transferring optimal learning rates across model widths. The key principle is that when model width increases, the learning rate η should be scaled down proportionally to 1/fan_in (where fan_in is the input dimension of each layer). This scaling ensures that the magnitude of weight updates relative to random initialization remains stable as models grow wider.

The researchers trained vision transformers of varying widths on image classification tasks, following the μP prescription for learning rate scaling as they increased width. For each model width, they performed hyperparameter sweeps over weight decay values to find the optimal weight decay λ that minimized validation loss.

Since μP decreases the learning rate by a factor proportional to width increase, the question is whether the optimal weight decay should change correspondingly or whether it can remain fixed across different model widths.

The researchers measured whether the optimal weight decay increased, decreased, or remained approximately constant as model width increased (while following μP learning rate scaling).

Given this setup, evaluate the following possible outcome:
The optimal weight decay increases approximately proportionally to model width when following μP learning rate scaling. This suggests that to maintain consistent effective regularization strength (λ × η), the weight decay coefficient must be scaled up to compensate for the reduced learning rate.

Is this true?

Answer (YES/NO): YES